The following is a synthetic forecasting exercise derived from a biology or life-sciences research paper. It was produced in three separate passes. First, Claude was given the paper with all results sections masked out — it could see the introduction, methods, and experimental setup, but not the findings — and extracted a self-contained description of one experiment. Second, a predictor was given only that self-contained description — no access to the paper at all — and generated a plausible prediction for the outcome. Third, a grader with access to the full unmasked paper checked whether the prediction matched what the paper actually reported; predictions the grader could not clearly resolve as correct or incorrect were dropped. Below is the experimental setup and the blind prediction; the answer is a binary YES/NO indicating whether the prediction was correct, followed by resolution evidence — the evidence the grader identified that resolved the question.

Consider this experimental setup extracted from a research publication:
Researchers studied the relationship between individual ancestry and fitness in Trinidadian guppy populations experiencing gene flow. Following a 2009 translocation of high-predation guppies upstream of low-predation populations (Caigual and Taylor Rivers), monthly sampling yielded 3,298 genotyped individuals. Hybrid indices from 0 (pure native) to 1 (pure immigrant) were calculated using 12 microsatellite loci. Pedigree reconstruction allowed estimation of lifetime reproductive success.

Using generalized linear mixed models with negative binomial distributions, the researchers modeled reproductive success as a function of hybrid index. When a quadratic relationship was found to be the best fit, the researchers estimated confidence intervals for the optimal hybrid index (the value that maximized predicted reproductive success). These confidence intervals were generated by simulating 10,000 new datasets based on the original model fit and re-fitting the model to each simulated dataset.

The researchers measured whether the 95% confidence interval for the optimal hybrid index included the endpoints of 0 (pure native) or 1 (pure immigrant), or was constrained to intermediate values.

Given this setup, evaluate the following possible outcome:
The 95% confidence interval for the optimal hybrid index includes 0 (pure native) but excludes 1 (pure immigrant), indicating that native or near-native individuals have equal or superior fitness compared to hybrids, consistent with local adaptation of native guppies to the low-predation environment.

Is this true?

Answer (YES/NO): NO